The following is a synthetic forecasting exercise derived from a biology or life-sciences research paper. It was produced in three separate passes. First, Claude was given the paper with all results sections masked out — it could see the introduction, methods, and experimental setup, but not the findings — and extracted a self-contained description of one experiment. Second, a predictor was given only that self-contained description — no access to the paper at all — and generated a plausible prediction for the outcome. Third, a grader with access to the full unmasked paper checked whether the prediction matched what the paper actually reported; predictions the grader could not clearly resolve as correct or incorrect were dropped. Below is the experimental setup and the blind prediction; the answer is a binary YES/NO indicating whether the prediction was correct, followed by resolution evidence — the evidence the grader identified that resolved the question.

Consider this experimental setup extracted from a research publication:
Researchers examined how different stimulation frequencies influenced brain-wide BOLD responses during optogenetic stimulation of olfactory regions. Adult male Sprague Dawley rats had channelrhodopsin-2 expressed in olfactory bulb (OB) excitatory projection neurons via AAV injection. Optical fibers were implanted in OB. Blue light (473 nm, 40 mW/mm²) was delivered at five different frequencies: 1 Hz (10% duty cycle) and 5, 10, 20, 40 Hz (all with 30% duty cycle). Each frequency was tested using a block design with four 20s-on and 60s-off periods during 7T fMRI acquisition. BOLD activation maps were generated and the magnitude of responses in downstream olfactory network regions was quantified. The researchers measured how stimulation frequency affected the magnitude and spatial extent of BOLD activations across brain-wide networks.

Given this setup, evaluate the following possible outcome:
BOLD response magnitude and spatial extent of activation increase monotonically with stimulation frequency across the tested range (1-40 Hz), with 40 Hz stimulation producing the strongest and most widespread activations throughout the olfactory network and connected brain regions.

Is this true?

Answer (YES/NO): NO